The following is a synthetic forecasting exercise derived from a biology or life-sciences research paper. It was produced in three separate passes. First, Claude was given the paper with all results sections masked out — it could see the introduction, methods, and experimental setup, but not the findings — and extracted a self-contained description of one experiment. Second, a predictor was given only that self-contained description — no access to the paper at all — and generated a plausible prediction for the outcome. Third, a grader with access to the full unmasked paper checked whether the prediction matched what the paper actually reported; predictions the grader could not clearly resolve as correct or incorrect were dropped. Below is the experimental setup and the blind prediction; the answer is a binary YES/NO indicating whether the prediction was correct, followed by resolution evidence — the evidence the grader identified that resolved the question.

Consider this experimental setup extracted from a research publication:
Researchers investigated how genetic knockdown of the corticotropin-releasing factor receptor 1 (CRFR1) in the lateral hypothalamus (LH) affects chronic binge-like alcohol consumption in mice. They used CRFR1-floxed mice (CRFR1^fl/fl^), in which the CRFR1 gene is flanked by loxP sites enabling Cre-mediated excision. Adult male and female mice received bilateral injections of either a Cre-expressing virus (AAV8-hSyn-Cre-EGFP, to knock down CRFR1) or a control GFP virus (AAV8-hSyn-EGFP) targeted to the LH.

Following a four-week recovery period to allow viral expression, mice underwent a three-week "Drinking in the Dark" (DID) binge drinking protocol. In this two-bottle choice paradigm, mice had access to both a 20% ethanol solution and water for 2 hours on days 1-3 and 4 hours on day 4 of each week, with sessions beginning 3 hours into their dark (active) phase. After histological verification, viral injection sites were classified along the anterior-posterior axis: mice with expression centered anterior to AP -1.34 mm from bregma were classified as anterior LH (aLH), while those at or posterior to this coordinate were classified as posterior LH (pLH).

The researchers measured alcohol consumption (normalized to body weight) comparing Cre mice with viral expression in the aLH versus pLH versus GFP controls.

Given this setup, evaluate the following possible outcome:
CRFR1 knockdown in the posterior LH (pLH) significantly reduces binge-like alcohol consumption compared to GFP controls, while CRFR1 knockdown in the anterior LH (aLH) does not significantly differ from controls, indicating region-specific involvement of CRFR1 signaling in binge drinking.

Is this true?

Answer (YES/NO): NO